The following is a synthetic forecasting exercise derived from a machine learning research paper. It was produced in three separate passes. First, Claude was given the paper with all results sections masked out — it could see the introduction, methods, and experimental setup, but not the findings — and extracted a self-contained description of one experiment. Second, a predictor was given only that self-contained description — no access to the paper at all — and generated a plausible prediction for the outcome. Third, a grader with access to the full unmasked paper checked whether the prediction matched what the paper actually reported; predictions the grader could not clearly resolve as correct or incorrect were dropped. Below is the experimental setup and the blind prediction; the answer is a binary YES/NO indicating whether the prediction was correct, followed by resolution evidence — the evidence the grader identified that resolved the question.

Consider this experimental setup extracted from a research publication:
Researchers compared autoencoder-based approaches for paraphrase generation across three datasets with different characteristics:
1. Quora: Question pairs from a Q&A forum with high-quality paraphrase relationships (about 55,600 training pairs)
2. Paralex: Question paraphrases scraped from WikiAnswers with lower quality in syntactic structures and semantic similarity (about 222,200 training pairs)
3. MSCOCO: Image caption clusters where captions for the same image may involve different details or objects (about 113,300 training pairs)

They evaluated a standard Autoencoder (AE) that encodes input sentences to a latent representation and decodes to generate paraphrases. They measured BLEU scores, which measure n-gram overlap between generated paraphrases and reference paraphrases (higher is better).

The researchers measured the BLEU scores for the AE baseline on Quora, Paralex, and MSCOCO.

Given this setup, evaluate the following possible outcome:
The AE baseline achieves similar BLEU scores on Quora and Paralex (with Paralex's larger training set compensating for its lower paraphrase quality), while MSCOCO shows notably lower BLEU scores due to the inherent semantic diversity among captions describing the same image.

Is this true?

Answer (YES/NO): NO